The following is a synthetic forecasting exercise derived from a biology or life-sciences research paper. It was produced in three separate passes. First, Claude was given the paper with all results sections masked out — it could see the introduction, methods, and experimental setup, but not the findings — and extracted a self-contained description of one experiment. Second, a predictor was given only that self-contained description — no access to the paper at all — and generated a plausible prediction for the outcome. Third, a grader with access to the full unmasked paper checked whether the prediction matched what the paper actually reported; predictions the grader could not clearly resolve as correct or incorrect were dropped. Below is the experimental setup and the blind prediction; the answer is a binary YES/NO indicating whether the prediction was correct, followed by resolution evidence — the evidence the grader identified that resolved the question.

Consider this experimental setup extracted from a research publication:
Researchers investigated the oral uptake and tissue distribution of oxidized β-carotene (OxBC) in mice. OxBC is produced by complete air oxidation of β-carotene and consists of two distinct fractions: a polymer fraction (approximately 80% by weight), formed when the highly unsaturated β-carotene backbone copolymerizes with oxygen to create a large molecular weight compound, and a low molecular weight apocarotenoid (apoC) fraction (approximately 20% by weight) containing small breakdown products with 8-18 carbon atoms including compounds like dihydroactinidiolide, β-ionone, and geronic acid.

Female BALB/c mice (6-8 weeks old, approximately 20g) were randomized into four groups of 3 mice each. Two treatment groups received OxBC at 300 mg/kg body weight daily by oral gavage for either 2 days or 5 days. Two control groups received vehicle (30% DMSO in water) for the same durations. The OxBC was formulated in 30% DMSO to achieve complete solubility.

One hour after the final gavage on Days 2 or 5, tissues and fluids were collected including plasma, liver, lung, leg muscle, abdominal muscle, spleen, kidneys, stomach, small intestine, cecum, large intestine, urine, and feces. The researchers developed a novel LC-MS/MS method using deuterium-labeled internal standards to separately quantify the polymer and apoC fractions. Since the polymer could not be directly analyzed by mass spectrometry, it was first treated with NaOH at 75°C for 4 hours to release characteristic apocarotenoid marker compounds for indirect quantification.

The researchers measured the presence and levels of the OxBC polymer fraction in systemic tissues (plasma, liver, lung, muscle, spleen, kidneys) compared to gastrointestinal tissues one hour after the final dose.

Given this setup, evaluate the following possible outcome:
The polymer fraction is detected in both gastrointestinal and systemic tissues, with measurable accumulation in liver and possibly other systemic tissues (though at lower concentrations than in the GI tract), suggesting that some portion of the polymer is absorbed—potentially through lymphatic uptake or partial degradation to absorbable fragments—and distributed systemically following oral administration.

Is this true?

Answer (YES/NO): NO